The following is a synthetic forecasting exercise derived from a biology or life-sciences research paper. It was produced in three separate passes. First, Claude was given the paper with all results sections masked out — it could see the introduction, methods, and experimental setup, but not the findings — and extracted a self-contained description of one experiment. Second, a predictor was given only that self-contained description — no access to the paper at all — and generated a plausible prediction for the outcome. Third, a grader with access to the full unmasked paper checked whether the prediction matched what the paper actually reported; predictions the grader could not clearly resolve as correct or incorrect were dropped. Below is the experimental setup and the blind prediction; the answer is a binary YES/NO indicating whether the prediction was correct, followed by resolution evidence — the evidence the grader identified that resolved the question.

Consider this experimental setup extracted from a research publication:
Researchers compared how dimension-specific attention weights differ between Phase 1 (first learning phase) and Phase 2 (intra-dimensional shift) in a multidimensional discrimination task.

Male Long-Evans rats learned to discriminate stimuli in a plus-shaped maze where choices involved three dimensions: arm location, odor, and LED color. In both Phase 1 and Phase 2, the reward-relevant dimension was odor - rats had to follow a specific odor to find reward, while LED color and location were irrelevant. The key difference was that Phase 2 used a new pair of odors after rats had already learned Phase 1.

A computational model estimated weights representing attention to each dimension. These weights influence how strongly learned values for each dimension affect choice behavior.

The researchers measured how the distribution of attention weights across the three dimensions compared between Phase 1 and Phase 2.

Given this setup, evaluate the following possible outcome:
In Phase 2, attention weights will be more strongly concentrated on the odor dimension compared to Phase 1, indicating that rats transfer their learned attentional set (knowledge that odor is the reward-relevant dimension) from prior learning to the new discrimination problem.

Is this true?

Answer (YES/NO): YES